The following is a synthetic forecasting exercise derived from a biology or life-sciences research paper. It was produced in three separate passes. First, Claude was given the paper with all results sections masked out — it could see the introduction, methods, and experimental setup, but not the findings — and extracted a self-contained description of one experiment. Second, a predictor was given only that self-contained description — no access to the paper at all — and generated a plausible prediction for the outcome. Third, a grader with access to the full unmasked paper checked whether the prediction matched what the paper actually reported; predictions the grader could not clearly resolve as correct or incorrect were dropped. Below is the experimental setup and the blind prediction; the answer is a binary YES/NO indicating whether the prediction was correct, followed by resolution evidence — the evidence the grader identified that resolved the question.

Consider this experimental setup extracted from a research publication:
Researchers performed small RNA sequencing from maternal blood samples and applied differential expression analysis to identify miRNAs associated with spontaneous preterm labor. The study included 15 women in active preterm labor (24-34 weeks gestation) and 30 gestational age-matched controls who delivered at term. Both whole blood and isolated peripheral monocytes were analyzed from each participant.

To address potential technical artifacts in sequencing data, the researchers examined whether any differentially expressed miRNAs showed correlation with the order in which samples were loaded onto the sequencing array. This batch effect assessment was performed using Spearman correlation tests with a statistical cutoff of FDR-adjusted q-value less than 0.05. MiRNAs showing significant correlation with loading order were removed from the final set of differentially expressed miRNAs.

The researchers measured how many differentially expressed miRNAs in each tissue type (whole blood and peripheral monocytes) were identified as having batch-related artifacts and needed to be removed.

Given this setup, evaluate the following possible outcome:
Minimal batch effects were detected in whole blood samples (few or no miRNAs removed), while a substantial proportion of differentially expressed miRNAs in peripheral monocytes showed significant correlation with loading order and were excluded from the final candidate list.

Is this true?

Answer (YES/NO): NO